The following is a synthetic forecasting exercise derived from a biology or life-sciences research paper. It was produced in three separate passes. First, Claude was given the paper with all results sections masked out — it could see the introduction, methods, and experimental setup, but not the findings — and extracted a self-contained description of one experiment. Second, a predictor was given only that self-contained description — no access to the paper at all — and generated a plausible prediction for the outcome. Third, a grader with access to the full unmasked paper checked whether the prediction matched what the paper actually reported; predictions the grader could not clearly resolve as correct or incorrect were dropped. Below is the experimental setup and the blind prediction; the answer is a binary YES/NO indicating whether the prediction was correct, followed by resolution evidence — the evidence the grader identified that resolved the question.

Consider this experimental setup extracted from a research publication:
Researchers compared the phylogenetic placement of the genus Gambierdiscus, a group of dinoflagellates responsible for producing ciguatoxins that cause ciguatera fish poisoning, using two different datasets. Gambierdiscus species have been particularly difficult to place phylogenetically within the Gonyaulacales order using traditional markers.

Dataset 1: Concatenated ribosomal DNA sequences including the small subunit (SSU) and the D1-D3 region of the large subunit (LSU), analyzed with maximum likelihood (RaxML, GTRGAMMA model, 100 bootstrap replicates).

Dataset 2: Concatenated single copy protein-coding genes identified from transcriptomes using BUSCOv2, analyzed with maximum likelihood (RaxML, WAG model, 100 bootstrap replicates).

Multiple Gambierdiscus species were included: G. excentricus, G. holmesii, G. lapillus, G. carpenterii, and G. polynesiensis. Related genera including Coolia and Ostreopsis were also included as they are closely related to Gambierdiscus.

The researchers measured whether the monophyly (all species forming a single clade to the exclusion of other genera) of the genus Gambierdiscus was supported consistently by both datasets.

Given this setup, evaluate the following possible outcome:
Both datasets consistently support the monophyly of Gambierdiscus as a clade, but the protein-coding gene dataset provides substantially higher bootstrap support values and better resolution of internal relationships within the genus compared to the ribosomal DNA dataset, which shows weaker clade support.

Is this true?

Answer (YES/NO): NO